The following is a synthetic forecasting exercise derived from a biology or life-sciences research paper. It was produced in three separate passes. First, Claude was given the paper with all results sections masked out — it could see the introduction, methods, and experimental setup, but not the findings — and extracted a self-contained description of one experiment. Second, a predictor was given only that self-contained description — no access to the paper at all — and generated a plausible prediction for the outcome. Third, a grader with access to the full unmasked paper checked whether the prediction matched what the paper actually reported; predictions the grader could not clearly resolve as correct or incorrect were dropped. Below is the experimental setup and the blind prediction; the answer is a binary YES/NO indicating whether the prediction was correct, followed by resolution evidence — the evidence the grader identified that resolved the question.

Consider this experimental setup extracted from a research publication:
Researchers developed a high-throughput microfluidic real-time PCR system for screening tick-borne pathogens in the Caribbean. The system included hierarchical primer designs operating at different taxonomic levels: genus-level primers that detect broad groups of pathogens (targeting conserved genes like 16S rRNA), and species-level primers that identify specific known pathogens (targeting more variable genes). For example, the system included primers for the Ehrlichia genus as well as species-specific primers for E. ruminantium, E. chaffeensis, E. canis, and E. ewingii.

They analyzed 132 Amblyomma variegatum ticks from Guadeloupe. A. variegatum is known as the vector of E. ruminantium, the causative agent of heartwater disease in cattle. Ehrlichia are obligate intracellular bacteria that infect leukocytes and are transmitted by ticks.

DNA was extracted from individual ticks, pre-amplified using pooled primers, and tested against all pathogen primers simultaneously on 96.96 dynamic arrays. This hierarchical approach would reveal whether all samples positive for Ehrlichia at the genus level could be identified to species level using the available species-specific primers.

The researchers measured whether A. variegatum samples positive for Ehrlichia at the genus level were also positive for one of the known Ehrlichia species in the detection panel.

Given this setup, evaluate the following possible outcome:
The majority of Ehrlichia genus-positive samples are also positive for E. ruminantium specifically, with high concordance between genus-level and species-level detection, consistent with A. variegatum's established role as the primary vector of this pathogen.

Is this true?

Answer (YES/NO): YES